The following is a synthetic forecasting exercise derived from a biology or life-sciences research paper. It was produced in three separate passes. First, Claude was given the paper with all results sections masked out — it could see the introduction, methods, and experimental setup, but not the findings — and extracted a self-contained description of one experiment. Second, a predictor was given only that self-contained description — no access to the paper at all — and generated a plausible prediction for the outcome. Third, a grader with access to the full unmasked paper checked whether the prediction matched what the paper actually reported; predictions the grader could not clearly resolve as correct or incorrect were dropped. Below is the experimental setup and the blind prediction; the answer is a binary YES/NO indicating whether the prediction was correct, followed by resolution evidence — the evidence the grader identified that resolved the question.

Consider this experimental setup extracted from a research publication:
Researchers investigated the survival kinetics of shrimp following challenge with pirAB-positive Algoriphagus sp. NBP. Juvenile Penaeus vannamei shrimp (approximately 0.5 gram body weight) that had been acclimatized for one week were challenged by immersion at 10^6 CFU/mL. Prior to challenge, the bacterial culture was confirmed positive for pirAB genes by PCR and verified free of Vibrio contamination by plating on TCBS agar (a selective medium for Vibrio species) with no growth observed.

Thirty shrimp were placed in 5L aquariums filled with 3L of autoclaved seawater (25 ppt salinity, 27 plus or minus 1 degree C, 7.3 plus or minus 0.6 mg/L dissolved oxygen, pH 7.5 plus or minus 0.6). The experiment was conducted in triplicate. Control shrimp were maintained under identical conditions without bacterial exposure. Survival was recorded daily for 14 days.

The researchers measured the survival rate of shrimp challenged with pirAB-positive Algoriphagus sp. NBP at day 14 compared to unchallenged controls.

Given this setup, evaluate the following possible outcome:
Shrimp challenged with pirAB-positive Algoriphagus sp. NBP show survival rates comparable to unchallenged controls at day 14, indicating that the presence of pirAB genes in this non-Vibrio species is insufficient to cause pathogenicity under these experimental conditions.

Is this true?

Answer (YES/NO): NO